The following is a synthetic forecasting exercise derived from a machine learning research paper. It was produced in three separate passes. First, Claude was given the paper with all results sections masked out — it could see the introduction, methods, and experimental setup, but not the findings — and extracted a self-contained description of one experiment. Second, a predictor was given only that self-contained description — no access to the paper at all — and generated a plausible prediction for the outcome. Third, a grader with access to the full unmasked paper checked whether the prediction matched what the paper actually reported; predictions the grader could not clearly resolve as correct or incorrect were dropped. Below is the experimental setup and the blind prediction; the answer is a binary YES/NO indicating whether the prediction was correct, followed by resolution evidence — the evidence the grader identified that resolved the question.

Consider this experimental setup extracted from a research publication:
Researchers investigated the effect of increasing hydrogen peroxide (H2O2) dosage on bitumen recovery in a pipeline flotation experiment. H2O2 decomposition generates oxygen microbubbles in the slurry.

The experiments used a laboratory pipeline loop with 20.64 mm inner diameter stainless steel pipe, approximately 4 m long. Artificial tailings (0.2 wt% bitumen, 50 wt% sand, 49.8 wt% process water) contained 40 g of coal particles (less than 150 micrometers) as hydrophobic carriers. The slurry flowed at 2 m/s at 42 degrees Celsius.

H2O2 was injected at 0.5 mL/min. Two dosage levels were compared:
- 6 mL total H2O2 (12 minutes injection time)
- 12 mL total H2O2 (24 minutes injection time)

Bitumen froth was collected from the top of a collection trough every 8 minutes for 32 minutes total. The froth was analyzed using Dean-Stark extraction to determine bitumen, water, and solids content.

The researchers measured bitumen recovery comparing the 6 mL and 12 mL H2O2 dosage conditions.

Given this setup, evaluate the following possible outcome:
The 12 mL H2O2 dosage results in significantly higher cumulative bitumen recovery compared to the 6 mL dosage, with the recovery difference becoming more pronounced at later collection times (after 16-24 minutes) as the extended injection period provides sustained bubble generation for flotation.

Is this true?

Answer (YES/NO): NO